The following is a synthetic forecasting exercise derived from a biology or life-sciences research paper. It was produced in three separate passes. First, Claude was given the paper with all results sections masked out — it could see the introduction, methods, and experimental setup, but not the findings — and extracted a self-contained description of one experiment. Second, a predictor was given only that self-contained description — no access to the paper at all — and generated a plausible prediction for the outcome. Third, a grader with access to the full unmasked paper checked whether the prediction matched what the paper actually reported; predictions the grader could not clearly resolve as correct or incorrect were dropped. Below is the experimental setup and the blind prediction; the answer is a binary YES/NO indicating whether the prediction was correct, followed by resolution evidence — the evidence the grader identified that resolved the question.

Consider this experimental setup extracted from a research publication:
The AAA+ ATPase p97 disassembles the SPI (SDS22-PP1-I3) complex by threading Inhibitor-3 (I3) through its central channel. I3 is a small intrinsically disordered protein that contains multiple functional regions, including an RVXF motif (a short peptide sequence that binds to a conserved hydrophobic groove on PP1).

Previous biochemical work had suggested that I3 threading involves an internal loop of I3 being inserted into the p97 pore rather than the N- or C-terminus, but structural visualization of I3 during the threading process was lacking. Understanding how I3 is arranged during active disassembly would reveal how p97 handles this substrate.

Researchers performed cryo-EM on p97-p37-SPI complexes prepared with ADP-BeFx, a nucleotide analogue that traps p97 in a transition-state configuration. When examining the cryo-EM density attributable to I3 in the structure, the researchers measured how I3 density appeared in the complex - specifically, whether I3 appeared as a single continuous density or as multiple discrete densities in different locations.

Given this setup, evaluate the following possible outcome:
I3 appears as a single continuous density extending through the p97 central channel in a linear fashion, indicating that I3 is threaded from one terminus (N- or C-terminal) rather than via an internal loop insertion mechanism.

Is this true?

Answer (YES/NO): NO